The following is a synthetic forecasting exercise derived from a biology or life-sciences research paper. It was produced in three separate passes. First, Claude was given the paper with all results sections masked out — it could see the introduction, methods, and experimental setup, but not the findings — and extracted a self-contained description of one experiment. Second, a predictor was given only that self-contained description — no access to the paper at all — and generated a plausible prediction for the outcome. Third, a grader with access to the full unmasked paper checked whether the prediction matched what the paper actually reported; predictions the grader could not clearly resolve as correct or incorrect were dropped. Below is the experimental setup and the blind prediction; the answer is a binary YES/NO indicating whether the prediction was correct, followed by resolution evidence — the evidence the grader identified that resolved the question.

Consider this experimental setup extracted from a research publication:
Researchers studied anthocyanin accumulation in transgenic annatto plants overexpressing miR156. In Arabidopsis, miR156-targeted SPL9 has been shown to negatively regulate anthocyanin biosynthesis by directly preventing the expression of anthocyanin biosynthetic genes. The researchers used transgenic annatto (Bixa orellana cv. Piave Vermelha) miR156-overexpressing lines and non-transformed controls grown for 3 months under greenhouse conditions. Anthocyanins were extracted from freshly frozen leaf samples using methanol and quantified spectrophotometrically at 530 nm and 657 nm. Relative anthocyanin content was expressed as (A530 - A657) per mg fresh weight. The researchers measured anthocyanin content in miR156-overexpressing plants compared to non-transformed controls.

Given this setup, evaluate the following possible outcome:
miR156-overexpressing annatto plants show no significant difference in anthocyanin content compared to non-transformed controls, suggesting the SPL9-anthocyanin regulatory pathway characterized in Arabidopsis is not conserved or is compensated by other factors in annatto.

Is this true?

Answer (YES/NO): YES